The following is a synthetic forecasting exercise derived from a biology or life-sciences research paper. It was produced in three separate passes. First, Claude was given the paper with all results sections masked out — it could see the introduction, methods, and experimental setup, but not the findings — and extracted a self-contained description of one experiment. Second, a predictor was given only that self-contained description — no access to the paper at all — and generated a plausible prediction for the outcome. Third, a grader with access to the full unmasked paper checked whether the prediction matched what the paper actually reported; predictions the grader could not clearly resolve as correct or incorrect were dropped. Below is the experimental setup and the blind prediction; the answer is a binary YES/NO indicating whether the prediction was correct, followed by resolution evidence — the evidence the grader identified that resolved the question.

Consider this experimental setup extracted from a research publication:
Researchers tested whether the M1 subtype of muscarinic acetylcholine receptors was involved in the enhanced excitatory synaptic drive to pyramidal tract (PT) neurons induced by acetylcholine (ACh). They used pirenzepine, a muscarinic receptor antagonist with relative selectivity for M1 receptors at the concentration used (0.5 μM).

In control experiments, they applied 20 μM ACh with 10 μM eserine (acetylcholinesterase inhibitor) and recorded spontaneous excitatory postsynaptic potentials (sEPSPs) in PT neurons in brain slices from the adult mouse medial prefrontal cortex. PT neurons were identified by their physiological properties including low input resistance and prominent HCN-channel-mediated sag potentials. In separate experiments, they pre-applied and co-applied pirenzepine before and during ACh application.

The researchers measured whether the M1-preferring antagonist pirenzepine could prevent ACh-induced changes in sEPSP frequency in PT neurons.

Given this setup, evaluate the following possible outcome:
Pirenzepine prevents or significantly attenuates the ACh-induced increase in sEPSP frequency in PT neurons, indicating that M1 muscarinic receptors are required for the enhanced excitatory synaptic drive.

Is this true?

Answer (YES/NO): YES